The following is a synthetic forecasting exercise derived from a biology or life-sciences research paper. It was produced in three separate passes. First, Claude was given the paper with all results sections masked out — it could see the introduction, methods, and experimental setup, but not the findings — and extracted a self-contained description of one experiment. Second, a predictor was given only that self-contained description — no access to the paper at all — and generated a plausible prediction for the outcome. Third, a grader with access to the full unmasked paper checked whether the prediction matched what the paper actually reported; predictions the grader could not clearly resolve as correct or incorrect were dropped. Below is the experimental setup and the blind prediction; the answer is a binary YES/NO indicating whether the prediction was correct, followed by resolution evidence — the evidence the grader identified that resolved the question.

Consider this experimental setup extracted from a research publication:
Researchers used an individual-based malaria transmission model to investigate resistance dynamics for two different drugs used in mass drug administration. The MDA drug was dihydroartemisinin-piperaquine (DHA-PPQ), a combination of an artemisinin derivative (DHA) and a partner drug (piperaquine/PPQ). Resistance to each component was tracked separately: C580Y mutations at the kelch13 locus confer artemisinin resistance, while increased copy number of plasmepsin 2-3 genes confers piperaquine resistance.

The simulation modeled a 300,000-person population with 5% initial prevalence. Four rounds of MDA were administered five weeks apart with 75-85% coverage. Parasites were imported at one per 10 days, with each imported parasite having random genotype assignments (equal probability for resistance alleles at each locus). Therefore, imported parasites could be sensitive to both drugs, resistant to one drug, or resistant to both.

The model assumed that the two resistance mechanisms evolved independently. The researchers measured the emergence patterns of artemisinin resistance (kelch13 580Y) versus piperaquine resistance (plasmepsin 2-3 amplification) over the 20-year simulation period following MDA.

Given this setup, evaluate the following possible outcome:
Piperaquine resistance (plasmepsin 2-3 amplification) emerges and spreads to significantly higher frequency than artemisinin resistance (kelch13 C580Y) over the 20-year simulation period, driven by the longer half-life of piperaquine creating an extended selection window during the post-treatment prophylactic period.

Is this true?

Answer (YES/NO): NO